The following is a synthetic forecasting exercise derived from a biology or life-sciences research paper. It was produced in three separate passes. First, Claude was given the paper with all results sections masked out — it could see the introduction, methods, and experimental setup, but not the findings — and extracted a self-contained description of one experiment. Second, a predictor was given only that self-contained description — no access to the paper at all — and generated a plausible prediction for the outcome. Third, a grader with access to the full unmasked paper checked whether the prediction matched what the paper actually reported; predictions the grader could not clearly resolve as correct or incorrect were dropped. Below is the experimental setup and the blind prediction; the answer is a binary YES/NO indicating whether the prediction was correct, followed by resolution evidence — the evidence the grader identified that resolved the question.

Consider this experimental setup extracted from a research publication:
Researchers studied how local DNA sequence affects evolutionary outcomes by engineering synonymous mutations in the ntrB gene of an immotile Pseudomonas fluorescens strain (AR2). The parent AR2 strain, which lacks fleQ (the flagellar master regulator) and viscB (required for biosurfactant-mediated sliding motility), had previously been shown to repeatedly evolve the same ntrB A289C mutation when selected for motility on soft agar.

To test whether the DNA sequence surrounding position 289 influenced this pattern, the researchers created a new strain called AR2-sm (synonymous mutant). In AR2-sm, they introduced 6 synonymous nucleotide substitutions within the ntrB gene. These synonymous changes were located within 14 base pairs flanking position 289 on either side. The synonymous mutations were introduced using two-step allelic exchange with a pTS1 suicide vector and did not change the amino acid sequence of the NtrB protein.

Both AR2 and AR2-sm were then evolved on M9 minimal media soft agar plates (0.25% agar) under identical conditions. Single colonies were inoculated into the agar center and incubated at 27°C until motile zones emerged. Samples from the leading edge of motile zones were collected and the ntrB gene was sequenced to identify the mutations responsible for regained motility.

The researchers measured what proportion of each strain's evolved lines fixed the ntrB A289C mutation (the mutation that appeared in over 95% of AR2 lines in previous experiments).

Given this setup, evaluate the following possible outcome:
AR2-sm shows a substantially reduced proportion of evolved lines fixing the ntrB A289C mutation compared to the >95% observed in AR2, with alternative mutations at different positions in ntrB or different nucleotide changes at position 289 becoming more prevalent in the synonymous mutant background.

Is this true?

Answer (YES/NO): YES